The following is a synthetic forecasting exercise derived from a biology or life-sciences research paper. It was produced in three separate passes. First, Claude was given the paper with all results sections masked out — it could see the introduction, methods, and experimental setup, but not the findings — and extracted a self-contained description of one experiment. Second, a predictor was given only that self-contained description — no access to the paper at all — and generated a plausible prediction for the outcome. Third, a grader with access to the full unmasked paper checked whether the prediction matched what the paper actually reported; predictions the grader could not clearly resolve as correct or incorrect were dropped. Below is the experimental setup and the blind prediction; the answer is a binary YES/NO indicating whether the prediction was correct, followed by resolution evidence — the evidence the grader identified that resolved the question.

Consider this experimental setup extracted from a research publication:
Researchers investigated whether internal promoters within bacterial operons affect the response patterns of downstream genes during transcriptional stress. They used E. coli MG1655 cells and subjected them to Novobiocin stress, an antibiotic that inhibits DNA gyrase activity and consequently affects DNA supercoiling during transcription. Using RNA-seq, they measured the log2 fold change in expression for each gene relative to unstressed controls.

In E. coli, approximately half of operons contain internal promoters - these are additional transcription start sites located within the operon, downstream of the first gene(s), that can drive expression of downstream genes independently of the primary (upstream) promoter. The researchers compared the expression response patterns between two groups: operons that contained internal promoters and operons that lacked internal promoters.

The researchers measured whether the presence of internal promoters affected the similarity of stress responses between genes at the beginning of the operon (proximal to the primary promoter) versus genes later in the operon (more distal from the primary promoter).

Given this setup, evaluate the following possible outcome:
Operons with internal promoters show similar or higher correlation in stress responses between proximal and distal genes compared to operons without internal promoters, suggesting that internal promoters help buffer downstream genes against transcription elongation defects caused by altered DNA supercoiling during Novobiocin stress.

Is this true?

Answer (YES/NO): YES